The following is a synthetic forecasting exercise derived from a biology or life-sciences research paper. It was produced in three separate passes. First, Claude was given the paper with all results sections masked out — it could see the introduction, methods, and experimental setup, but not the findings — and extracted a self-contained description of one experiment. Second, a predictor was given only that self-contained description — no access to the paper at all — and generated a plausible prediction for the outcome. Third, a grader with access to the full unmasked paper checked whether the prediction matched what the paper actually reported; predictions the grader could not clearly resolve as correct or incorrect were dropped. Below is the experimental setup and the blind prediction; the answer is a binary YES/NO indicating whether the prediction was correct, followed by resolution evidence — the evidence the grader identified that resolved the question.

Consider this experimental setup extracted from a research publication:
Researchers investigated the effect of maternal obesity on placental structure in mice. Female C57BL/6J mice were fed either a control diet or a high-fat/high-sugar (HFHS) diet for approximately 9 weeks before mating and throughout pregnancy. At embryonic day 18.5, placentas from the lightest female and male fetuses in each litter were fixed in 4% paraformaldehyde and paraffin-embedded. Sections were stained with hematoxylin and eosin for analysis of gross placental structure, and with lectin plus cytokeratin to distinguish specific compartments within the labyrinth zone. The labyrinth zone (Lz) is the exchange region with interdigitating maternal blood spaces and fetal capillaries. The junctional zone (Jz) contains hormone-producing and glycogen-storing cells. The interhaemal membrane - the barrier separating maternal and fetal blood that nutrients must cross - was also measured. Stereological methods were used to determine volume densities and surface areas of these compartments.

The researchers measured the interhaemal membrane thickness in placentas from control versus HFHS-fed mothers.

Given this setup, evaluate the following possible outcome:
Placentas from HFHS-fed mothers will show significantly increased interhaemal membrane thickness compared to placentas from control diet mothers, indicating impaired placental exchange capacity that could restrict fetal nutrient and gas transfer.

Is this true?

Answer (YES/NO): NO